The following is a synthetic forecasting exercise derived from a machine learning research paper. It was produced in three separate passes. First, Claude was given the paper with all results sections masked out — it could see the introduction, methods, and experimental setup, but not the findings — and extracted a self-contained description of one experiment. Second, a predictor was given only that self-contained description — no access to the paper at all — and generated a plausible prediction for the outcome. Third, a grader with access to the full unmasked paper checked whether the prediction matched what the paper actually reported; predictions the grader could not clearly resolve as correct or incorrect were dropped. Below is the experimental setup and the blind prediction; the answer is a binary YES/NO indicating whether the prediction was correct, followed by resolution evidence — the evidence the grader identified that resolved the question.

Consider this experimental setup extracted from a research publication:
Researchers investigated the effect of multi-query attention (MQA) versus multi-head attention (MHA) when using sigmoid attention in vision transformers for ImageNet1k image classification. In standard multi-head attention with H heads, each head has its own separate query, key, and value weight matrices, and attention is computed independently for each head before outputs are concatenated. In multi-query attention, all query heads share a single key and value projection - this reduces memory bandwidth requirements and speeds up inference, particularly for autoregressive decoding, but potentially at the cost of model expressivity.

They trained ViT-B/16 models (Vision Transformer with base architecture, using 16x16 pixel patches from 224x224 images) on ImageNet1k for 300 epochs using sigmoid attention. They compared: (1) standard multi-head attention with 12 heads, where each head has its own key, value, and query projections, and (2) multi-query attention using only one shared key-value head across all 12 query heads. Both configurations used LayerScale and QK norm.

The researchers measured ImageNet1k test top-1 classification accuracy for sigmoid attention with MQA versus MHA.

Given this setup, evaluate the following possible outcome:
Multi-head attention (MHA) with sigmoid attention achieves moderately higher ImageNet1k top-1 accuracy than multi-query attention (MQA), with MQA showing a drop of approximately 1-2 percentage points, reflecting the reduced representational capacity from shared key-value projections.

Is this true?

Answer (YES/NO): NO